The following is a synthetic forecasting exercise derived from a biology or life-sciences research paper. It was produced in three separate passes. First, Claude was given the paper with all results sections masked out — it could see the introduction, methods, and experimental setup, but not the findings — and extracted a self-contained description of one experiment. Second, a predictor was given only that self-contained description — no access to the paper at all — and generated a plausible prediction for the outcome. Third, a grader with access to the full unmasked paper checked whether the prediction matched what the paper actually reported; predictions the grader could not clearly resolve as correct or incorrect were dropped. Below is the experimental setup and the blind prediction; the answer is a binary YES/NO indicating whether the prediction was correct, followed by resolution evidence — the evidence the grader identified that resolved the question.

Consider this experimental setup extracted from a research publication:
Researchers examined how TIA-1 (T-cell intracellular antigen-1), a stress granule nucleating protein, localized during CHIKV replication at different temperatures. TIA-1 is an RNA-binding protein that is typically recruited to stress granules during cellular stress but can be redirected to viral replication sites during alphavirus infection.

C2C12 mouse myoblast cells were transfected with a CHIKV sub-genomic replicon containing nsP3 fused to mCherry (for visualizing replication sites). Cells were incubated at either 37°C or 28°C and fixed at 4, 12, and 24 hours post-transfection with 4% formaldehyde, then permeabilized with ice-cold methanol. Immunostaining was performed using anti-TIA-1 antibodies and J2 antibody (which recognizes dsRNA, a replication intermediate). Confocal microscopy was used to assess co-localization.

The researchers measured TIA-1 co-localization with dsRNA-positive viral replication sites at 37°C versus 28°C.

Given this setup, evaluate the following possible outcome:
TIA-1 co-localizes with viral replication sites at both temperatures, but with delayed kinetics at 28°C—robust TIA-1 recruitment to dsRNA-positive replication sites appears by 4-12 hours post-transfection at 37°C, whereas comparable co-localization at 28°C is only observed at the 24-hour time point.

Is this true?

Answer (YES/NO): NO